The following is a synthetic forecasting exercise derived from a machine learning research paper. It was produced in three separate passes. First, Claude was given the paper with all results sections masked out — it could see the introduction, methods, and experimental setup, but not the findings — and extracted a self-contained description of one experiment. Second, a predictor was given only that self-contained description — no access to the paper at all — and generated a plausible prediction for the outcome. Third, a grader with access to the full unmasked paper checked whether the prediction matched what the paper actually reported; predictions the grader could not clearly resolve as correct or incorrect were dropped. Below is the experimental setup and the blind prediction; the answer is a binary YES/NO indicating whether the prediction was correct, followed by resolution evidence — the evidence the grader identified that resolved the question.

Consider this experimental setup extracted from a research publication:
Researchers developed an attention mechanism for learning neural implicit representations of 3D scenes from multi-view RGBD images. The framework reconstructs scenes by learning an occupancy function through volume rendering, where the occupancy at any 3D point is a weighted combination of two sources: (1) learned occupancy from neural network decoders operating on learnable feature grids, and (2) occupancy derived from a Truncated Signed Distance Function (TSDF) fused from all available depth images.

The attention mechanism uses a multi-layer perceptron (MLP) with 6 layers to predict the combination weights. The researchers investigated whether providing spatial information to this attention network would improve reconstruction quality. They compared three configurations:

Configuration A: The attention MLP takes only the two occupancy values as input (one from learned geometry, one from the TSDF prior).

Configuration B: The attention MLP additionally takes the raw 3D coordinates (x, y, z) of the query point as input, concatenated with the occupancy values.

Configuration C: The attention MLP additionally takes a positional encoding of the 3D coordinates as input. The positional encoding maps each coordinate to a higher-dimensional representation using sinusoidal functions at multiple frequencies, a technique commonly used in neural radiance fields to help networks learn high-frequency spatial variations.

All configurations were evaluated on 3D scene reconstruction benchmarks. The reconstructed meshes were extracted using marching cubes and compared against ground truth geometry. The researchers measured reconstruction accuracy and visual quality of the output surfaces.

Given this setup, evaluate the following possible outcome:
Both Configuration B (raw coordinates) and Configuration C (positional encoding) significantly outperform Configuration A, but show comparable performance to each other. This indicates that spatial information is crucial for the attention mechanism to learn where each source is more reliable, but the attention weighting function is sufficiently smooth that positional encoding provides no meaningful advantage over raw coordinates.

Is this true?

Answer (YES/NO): NO